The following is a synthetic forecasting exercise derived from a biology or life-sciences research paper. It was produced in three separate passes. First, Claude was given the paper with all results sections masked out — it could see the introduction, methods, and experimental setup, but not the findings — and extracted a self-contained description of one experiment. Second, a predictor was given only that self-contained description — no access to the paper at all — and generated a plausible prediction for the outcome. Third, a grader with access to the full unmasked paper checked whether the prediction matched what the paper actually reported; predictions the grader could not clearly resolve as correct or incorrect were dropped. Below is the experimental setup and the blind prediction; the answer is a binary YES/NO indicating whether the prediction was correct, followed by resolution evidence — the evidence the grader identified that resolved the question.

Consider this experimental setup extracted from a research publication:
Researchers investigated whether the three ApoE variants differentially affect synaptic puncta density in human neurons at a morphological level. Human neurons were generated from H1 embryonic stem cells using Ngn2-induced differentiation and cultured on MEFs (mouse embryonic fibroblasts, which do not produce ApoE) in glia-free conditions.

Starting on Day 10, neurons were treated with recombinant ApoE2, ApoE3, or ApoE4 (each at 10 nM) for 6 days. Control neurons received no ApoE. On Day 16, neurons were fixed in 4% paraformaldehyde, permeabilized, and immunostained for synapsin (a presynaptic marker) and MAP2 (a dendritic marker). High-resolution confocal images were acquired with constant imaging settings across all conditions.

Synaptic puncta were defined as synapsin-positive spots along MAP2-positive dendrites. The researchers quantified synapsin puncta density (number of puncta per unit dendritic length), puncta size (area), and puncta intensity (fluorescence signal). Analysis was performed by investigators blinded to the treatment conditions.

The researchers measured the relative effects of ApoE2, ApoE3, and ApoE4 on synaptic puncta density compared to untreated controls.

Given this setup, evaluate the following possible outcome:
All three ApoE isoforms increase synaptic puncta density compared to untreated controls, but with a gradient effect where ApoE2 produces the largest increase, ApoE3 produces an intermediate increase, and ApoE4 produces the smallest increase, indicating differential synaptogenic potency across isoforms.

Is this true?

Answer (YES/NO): NO